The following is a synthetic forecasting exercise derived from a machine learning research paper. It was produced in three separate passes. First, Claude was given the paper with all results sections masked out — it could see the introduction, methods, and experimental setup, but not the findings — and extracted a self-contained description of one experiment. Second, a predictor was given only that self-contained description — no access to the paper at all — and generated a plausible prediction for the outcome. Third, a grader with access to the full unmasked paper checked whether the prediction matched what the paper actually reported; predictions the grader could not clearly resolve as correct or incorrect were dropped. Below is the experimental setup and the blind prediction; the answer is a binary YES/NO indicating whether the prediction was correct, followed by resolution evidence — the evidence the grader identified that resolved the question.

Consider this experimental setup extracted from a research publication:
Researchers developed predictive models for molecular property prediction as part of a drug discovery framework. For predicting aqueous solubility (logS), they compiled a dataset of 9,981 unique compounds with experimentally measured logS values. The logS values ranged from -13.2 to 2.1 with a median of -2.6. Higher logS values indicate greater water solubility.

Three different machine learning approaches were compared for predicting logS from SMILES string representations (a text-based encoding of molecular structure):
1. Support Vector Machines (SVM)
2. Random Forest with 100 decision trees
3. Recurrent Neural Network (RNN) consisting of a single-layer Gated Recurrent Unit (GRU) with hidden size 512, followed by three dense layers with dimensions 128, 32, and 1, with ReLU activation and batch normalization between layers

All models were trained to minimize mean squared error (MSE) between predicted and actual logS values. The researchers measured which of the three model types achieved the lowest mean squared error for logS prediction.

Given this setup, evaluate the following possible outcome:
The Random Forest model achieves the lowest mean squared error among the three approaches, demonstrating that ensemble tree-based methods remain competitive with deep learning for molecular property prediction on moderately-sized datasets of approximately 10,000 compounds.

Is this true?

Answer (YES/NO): NO